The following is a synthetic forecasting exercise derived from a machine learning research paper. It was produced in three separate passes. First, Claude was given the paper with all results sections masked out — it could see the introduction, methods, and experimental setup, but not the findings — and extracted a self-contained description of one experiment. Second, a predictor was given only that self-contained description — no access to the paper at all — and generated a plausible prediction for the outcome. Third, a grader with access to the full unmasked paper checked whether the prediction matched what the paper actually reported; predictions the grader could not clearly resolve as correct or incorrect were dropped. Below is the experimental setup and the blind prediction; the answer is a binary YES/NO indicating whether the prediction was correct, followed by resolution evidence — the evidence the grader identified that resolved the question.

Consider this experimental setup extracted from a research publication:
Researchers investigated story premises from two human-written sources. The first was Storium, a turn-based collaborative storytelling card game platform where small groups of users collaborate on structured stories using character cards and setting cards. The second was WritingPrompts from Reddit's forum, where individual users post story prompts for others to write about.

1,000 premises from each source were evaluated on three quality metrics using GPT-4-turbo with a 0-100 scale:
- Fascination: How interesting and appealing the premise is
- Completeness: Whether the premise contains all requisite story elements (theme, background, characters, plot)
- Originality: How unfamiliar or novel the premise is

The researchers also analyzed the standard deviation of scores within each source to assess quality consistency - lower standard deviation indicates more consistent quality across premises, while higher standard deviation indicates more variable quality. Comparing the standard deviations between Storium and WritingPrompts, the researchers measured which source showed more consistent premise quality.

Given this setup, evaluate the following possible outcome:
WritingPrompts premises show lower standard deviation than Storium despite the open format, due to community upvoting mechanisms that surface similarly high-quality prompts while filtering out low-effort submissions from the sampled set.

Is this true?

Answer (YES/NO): NO